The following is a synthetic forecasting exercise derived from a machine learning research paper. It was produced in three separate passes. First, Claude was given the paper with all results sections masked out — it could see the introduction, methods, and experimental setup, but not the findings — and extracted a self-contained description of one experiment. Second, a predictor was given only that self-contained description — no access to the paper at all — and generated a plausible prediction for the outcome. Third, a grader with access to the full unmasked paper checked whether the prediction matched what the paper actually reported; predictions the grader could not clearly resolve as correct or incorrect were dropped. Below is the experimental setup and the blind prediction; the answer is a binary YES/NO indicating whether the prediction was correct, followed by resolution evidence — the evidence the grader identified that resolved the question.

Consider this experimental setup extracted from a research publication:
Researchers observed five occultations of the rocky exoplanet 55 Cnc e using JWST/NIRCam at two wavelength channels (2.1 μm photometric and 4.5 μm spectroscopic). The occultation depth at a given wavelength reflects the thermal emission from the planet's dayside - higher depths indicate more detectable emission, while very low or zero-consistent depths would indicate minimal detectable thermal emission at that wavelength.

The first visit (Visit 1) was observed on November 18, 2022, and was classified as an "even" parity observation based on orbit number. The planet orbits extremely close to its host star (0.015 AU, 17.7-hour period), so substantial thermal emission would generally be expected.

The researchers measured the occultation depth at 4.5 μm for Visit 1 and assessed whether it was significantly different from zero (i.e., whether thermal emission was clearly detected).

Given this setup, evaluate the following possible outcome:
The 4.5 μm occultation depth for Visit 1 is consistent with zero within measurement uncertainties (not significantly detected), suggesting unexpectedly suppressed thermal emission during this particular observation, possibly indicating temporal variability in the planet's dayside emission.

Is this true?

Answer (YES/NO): YES